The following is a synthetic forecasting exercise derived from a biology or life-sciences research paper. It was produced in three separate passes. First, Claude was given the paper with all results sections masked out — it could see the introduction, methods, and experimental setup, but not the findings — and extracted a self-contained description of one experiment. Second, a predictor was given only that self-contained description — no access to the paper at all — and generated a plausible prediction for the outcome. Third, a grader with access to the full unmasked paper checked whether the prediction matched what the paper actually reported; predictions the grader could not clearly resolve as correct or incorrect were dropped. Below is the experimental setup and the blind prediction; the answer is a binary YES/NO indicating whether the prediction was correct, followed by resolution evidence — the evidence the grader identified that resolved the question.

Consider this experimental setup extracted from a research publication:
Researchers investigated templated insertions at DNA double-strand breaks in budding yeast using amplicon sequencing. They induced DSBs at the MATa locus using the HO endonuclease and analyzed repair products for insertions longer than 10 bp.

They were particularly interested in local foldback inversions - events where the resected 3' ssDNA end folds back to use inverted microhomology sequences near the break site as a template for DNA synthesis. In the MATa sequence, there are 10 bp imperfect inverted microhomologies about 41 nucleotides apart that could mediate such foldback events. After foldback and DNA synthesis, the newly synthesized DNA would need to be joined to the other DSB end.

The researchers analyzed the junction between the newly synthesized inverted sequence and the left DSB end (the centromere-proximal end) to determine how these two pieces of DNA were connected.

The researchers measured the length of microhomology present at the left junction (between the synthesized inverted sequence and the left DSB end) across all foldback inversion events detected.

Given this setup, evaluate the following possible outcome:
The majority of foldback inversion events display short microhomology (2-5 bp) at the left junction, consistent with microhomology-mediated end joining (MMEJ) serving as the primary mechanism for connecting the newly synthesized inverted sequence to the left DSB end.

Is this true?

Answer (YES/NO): NO